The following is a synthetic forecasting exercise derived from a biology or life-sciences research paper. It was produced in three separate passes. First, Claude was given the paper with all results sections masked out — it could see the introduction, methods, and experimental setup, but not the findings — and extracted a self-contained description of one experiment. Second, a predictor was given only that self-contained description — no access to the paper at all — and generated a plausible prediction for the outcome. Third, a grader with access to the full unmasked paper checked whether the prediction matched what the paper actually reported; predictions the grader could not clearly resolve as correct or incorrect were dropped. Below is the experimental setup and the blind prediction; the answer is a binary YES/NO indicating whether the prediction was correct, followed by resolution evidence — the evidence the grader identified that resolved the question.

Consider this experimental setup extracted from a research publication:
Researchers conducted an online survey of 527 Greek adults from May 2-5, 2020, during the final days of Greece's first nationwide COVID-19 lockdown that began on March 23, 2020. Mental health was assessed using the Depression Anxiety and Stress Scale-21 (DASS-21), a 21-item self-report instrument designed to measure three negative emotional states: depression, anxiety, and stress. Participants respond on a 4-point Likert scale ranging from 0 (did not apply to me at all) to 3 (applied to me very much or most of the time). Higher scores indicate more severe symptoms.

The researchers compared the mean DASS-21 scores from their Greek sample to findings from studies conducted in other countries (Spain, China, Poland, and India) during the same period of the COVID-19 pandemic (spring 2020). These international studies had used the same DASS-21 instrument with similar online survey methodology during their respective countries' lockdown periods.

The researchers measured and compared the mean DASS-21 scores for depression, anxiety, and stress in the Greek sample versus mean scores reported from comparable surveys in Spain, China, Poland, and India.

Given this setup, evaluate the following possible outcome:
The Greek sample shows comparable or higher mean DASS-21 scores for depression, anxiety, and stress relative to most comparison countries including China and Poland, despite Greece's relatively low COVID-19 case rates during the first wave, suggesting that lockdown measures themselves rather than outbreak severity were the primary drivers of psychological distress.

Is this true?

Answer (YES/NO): NO